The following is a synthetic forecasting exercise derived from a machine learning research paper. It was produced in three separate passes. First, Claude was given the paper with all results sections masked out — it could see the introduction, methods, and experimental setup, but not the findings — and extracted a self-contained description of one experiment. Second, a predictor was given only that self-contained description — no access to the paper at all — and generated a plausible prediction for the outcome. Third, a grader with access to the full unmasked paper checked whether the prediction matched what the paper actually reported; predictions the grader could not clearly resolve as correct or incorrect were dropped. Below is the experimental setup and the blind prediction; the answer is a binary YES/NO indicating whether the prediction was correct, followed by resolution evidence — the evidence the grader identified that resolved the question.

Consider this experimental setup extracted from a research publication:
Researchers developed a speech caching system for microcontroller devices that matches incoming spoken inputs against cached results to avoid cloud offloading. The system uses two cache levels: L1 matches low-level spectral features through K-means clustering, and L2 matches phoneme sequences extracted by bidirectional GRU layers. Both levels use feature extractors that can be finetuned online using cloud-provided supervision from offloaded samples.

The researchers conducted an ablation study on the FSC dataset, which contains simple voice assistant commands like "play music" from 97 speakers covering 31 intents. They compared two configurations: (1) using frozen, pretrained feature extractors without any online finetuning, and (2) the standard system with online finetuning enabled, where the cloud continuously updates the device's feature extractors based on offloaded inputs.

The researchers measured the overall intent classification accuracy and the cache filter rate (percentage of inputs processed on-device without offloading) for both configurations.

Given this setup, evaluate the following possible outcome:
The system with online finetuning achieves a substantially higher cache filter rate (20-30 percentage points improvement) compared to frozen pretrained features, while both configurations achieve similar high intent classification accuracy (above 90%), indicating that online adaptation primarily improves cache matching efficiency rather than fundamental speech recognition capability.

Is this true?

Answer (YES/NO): NO